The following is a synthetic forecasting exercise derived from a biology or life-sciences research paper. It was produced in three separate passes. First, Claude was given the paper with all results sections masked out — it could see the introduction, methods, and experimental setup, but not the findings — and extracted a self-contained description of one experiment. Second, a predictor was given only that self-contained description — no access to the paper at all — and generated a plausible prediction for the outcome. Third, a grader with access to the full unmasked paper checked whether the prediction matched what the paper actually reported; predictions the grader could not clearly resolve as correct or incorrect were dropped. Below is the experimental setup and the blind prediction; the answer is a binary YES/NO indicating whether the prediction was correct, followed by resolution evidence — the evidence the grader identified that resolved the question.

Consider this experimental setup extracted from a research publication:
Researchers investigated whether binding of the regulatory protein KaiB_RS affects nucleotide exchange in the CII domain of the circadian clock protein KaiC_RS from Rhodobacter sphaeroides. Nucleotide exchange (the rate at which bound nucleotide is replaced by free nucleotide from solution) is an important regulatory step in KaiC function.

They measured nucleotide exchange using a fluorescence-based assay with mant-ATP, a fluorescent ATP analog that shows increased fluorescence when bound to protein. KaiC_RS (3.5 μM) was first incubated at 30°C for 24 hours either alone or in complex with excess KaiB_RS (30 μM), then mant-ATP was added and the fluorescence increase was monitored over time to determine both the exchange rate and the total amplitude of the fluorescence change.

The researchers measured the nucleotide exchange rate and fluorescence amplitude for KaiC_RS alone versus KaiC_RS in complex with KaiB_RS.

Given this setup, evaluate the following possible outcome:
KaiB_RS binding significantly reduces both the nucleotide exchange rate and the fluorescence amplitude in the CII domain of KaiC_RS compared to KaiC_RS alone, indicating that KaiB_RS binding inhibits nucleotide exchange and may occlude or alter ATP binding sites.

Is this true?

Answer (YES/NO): NO